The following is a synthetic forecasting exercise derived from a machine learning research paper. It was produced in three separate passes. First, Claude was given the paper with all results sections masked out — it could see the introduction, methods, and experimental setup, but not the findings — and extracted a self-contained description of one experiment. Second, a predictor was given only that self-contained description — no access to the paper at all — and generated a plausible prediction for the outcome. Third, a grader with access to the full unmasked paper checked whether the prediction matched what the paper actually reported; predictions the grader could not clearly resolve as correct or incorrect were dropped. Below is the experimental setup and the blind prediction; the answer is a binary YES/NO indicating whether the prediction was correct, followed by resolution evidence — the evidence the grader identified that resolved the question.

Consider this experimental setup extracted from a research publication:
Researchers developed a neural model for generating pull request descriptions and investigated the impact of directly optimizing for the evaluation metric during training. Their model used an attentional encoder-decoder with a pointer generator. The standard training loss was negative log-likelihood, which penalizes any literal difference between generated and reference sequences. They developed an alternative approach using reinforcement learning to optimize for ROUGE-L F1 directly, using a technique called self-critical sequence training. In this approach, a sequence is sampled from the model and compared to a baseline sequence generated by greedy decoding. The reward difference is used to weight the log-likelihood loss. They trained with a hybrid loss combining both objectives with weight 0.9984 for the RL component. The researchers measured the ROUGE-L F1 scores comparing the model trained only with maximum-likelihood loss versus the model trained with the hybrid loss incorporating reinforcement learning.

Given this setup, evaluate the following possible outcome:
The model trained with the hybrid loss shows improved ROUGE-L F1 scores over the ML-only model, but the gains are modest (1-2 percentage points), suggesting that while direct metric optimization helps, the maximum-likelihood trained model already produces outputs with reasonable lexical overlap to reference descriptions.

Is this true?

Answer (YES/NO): NO